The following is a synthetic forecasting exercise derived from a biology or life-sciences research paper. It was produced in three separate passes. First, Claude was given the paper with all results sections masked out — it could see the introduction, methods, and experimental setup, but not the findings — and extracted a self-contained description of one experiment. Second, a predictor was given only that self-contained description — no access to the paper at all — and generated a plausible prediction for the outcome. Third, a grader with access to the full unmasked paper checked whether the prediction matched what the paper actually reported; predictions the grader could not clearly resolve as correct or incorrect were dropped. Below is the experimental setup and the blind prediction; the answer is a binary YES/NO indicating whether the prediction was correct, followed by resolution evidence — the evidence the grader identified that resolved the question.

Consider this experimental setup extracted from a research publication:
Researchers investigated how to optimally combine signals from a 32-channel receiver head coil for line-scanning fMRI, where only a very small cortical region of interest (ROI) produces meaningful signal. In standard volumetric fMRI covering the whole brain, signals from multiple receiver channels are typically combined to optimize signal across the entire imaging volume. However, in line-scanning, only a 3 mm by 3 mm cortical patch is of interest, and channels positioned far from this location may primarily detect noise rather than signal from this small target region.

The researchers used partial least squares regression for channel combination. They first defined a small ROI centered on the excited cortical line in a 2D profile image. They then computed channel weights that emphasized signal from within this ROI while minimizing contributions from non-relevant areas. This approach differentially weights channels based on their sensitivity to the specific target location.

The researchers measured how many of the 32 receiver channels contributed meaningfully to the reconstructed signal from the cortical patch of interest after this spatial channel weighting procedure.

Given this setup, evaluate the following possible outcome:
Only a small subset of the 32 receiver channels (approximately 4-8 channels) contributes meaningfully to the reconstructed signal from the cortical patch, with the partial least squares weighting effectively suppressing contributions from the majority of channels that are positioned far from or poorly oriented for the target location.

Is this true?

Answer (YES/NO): YES